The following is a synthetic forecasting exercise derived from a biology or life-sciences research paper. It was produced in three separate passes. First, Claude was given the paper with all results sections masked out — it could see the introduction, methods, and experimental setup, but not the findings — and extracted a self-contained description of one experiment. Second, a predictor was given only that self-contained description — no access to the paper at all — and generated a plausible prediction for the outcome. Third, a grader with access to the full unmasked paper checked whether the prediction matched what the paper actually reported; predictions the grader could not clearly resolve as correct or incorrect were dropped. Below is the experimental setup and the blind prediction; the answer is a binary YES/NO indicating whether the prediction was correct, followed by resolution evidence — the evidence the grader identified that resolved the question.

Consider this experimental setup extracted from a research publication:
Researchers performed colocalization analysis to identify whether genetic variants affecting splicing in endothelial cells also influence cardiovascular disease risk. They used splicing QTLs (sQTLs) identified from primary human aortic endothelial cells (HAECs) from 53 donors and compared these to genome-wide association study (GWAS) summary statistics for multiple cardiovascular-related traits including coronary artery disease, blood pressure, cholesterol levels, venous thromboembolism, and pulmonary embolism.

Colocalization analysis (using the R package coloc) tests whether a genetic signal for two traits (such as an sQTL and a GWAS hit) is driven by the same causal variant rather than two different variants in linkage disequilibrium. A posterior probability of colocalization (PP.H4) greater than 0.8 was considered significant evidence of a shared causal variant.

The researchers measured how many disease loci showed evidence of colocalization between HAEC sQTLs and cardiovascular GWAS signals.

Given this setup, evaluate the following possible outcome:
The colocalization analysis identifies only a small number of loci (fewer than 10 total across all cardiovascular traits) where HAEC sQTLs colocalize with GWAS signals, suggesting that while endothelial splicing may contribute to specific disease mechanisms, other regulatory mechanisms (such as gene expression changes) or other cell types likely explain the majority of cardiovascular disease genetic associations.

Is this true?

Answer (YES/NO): NO